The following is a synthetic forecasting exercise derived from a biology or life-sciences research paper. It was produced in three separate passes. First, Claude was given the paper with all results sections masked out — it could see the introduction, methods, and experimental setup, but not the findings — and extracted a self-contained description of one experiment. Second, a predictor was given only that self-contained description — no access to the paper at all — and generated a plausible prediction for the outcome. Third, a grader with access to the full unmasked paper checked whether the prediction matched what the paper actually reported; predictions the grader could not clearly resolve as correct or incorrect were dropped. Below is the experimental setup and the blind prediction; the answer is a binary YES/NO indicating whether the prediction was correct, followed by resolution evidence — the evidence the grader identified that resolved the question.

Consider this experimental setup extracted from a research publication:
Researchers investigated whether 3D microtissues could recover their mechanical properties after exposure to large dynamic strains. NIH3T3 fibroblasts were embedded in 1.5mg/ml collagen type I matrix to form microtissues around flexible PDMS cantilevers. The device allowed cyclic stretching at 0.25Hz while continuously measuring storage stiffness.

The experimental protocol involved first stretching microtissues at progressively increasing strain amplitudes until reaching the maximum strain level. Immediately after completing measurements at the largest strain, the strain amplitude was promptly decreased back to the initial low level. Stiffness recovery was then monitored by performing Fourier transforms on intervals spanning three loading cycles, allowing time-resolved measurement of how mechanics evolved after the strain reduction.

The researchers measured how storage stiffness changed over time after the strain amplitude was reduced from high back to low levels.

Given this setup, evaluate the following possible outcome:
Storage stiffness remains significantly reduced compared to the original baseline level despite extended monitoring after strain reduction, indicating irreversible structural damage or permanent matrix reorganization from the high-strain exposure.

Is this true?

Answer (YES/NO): NO